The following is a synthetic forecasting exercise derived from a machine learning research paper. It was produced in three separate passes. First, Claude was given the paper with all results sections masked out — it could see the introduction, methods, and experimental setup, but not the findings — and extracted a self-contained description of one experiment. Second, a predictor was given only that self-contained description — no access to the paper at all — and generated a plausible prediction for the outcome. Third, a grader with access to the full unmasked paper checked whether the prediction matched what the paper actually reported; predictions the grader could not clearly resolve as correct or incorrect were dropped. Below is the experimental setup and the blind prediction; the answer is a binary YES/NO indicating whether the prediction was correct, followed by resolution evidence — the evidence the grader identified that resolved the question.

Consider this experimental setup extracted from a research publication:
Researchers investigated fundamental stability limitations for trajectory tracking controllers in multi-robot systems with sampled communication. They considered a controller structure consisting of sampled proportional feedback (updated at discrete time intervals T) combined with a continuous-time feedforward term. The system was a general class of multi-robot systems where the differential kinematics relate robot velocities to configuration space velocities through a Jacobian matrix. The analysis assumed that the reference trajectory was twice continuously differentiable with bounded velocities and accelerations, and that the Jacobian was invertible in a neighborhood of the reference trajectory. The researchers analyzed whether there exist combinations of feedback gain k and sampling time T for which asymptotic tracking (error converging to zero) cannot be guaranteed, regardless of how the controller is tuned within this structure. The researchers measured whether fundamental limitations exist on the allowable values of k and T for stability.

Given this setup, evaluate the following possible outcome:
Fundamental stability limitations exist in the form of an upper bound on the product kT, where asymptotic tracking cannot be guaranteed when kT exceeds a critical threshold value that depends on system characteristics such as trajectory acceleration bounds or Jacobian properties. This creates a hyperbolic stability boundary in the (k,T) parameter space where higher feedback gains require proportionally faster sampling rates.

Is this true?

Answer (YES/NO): NO